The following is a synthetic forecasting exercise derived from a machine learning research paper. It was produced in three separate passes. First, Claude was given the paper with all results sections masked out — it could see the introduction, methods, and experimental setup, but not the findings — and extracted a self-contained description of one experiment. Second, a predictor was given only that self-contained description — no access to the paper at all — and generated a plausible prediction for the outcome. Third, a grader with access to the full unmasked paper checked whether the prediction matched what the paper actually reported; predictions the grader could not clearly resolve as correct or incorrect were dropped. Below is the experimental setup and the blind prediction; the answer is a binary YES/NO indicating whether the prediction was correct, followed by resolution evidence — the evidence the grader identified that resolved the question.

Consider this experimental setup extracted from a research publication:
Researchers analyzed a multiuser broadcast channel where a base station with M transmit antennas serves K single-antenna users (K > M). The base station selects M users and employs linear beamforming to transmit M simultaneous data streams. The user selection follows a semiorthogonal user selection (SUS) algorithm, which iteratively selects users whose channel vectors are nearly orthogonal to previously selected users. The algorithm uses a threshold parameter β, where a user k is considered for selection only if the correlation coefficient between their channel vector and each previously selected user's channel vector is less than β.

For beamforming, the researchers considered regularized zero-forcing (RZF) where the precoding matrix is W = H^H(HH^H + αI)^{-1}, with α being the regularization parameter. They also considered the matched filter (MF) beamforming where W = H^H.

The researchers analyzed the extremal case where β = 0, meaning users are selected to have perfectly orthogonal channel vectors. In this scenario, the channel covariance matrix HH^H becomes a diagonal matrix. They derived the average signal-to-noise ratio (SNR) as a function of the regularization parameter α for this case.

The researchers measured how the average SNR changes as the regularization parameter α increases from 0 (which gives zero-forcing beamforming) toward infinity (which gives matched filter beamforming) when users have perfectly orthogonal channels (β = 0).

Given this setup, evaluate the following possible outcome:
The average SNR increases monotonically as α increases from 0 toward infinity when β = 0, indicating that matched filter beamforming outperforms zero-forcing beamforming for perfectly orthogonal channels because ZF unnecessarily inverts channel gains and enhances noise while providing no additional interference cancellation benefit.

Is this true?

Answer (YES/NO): YES